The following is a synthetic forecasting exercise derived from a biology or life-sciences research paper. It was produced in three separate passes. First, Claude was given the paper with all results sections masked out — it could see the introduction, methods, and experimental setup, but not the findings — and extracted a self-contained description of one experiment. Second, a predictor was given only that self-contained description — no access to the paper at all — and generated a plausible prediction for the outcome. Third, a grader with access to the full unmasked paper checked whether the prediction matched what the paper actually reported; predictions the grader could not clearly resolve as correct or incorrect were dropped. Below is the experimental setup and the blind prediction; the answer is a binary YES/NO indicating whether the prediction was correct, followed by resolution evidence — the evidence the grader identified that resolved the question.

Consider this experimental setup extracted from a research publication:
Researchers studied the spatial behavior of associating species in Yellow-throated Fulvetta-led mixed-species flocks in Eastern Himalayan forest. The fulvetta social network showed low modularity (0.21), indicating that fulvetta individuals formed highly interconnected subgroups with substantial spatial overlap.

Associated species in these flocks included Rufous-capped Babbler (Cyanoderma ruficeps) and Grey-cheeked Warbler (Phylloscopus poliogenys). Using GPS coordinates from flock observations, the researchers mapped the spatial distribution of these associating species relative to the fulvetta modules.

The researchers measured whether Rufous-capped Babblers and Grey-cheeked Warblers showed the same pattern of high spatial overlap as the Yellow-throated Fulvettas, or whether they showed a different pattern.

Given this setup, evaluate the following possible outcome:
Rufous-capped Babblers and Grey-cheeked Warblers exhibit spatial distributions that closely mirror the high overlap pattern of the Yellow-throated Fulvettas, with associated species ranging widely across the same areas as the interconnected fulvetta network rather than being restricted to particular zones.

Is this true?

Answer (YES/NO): NO